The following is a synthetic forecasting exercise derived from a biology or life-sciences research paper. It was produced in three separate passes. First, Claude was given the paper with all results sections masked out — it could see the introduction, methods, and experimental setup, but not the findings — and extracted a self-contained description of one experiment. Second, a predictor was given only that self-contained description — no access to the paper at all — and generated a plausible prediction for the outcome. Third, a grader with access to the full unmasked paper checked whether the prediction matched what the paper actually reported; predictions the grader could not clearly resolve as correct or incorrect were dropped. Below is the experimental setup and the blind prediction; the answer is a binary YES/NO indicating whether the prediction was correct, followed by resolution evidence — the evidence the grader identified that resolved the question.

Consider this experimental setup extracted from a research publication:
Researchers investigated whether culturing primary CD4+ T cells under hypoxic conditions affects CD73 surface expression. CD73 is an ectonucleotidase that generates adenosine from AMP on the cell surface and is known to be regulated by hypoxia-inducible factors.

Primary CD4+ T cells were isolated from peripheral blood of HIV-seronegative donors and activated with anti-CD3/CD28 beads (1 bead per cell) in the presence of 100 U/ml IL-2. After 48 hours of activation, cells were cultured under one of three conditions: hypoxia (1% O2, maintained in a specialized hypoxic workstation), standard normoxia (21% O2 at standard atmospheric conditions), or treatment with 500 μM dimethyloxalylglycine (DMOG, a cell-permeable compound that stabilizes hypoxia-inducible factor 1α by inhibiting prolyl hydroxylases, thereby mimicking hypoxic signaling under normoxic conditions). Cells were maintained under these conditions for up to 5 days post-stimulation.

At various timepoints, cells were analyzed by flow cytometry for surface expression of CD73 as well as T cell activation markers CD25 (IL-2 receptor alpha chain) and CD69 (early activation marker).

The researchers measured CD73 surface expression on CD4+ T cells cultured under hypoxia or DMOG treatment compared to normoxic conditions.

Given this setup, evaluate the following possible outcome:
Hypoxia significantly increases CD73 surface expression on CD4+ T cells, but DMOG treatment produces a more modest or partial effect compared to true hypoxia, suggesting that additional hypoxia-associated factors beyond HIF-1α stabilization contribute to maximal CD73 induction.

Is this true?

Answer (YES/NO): NO